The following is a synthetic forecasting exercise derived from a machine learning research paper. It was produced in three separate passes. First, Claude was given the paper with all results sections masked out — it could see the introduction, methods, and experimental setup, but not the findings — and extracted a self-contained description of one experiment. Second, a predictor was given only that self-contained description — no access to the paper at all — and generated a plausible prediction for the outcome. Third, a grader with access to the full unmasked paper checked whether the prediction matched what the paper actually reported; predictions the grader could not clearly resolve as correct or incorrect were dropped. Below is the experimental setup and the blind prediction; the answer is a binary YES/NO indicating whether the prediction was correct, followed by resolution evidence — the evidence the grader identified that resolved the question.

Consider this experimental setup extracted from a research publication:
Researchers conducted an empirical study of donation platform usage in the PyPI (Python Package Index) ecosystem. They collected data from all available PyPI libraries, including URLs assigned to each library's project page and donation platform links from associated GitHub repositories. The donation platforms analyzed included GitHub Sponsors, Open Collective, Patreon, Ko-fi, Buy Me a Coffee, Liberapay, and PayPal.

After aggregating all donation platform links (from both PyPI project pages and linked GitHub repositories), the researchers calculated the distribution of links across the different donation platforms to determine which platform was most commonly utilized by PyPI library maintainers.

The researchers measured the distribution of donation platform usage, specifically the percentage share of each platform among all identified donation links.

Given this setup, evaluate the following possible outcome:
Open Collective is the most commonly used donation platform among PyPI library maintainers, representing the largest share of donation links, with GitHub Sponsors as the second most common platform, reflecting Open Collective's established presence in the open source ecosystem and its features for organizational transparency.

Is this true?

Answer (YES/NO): NO